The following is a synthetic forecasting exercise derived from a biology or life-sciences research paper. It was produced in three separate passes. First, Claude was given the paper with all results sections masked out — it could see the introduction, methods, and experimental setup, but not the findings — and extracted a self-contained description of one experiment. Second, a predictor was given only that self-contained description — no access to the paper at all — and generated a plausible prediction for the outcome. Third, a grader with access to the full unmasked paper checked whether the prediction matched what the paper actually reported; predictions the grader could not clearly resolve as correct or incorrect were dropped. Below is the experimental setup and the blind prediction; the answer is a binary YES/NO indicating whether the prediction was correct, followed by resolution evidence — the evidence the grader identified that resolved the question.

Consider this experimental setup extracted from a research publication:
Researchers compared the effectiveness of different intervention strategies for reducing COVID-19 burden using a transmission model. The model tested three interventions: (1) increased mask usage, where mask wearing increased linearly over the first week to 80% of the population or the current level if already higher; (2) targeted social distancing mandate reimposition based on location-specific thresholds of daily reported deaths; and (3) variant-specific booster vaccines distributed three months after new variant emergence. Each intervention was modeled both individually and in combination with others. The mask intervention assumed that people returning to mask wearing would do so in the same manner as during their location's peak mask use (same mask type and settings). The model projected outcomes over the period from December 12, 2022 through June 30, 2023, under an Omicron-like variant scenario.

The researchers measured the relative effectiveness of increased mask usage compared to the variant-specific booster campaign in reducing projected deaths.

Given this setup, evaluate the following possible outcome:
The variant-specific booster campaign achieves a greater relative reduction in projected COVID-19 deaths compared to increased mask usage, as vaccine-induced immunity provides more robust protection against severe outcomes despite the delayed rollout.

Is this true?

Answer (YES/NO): NO